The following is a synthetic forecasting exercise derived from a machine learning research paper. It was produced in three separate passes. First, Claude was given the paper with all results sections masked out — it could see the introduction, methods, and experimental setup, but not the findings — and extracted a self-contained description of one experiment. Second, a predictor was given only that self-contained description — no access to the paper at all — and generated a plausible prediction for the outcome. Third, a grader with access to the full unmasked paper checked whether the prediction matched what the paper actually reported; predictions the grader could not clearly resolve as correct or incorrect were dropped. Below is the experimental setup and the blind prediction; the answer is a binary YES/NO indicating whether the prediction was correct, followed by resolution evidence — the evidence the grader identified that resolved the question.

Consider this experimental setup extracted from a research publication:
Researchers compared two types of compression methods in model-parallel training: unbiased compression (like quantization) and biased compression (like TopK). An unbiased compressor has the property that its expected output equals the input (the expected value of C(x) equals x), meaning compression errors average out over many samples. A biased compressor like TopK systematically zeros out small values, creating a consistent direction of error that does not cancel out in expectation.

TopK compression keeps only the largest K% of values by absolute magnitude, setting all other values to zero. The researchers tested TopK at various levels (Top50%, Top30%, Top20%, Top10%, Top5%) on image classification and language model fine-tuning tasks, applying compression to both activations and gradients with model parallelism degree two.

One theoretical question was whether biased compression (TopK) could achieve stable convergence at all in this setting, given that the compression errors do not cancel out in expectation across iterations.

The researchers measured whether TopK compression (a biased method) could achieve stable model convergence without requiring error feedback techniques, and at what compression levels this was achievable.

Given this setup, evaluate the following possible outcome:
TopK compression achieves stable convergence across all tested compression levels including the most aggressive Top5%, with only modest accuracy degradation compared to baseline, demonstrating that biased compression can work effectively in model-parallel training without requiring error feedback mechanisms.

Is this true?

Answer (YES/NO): NO